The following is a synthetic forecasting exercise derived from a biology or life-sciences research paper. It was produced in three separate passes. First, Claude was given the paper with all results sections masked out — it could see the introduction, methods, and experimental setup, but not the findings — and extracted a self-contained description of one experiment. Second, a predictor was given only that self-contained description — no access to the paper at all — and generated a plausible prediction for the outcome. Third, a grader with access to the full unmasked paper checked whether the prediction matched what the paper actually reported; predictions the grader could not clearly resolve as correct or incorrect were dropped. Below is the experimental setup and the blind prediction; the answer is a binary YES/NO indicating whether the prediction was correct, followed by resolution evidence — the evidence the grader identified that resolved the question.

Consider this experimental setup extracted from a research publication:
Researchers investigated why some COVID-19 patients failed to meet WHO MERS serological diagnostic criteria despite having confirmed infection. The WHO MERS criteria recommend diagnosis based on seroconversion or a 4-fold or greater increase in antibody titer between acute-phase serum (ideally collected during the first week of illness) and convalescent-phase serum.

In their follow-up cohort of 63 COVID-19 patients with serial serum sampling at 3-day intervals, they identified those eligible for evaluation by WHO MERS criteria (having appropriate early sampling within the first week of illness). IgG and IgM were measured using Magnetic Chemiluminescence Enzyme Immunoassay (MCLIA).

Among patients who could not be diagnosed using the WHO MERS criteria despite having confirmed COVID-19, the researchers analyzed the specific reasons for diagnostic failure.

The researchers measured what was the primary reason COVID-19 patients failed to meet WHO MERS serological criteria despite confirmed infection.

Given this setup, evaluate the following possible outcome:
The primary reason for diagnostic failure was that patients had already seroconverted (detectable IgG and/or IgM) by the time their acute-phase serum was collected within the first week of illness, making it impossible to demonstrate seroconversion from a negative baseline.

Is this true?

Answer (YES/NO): YES